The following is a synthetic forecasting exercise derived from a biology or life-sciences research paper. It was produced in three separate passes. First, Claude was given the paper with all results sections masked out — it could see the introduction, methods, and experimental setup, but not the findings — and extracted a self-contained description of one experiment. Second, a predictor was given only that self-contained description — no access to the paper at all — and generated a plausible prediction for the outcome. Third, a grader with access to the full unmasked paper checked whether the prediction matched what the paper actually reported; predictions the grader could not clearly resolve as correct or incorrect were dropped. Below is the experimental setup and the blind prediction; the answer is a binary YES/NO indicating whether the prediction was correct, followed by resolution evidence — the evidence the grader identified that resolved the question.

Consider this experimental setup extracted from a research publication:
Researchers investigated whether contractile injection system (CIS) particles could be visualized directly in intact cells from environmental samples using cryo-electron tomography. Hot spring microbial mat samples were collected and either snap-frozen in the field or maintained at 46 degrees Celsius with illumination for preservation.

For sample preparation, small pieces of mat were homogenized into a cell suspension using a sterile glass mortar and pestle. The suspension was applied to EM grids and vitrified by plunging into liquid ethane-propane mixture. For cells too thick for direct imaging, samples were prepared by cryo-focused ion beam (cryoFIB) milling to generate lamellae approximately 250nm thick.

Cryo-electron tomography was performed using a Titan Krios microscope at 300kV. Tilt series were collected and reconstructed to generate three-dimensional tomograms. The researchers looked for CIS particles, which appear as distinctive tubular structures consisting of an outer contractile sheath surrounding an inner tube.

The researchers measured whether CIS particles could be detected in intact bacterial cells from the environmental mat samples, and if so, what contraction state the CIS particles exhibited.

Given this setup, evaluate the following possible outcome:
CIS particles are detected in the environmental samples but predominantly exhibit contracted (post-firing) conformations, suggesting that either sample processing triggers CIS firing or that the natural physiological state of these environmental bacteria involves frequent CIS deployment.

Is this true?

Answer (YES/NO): NO